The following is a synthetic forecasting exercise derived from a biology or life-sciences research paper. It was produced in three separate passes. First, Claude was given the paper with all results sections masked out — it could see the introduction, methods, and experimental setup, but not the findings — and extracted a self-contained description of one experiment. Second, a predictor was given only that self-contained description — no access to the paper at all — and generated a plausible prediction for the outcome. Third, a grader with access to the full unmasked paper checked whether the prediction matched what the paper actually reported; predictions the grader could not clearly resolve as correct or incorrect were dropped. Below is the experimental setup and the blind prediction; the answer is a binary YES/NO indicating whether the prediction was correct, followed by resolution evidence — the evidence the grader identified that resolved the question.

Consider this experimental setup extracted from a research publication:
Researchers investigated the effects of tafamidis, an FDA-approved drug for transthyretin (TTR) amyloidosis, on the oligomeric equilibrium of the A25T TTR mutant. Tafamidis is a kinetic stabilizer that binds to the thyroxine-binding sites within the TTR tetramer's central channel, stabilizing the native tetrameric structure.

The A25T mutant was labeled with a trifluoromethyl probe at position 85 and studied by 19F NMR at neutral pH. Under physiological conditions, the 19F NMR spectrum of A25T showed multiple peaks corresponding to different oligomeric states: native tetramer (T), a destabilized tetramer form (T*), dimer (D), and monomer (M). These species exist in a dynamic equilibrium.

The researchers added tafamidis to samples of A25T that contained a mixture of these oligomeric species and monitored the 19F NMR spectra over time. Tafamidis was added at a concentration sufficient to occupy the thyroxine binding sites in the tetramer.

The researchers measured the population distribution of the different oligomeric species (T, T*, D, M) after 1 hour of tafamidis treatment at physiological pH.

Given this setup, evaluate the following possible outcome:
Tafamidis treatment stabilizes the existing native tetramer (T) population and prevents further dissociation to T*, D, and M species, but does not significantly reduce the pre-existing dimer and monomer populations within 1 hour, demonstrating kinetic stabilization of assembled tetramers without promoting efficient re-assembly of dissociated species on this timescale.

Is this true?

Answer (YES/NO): NO